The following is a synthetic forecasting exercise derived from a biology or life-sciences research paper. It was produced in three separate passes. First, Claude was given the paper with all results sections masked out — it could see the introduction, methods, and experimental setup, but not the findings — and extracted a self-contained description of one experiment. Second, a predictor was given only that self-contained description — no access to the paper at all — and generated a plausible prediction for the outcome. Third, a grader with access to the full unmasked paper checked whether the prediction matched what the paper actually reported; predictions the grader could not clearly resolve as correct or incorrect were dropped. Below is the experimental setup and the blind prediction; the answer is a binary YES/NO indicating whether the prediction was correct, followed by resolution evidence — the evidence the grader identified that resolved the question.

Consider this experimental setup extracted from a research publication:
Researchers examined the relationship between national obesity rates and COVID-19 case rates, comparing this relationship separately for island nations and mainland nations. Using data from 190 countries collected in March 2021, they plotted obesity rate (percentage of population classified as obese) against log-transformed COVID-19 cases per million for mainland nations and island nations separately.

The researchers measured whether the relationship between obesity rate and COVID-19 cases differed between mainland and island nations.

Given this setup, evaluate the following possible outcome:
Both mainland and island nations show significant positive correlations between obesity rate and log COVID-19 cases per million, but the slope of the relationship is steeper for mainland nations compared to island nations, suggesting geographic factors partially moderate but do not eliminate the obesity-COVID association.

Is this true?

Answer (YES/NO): NO